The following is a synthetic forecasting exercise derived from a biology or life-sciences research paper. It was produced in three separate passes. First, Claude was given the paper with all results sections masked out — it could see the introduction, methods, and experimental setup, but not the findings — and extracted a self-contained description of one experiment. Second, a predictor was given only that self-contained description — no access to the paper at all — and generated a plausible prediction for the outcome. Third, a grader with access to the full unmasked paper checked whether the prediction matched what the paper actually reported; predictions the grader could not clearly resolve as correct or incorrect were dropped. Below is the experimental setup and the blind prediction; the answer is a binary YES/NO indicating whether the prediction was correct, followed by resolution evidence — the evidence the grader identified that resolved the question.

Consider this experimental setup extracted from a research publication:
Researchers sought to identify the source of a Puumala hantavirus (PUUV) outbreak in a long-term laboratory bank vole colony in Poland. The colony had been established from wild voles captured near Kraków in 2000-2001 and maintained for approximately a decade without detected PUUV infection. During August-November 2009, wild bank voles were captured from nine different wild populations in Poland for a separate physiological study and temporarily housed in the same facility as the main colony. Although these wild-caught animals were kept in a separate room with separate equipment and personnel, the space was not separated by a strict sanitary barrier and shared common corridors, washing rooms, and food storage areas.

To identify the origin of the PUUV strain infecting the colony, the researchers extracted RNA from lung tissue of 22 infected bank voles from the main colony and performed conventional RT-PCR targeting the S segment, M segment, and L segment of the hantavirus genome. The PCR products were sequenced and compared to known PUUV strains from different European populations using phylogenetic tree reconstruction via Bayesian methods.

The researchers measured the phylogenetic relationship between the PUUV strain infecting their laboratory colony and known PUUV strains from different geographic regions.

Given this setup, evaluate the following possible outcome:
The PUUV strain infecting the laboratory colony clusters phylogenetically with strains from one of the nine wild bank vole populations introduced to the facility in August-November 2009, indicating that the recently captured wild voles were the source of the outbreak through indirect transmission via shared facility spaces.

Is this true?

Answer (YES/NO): YES